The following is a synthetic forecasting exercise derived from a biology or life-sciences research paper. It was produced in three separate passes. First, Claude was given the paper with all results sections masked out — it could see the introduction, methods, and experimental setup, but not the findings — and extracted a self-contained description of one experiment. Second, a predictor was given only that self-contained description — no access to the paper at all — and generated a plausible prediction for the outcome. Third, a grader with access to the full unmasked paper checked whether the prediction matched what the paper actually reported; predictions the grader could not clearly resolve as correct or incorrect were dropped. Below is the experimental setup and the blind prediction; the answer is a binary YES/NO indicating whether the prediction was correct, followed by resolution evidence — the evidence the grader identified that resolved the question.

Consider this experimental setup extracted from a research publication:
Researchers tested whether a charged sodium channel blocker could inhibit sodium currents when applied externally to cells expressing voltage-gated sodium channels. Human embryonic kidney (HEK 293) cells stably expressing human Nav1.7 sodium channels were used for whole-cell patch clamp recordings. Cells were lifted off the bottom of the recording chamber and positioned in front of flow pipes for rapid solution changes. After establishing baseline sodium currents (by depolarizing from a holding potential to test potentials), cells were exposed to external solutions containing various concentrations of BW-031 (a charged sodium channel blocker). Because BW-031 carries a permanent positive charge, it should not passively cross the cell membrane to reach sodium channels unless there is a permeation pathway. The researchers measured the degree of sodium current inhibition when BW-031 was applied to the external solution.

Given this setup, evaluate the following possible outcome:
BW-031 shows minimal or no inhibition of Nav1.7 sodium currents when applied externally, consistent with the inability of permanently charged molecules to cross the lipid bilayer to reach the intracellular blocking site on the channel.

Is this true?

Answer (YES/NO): YES